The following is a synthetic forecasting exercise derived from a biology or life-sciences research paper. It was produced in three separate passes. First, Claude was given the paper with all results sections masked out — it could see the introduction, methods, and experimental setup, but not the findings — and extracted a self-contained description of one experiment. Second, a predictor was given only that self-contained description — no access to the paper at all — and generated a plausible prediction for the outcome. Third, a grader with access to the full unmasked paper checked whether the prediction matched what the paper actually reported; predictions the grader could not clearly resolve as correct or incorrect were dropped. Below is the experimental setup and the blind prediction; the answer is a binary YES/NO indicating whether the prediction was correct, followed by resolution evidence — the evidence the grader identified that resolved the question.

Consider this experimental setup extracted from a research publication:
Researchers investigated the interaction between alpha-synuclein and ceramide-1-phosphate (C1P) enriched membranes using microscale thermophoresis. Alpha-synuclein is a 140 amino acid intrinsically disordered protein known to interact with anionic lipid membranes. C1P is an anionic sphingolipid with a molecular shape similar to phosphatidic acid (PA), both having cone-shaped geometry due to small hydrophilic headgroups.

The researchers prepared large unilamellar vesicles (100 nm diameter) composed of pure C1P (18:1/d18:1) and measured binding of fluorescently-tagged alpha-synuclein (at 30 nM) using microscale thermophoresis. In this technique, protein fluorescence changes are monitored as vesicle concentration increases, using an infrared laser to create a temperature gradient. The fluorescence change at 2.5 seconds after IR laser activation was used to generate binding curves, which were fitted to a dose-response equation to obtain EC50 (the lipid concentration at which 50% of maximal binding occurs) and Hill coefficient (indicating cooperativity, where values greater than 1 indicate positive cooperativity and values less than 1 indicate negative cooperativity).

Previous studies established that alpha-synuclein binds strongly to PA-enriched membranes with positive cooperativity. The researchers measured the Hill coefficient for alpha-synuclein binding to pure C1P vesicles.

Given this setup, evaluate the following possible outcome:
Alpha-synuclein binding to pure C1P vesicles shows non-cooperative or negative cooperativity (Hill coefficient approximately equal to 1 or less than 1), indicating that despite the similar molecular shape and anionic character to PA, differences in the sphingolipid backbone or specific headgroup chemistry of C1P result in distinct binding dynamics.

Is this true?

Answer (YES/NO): YES